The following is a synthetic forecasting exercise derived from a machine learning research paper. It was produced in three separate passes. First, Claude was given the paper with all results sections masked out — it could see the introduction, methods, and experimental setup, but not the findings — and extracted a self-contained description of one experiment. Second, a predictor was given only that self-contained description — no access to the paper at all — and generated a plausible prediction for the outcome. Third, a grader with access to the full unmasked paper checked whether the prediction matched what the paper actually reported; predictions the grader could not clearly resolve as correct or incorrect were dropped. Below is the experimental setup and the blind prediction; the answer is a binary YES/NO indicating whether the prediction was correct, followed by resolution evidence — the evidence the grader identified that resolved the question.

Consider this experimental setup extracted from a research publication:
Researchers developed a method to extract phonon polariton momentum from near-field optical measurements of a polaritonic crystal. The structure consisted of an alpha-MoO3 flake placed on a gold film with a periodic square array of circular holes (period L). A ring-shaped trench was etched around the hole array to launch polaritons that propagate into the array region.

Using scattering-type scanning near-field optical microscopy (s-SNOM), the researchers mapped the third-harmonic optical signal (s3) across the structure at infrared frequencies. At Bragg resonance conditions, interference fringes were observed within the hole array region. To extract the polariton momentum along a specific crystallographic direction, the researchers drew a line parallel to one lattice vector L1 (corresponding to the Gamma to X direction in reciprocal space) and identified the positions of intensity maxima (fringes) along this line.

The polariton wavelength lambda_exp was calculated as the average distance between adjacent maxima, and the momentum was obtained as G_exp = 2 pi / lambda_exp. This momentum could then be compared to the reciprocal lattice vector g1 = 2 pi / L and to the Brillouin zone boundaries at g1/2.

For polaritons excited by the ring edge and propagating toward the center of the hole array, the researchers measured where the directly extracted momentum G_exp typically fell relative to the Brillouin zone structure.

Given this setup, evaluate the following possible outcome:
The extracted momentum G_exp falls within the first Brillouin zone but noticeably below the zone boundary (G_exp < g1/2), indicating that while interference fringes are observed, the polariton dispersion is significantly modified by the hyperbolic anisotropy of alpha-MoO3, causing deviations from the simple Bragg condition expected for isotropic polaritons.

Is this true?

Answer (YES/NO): NO